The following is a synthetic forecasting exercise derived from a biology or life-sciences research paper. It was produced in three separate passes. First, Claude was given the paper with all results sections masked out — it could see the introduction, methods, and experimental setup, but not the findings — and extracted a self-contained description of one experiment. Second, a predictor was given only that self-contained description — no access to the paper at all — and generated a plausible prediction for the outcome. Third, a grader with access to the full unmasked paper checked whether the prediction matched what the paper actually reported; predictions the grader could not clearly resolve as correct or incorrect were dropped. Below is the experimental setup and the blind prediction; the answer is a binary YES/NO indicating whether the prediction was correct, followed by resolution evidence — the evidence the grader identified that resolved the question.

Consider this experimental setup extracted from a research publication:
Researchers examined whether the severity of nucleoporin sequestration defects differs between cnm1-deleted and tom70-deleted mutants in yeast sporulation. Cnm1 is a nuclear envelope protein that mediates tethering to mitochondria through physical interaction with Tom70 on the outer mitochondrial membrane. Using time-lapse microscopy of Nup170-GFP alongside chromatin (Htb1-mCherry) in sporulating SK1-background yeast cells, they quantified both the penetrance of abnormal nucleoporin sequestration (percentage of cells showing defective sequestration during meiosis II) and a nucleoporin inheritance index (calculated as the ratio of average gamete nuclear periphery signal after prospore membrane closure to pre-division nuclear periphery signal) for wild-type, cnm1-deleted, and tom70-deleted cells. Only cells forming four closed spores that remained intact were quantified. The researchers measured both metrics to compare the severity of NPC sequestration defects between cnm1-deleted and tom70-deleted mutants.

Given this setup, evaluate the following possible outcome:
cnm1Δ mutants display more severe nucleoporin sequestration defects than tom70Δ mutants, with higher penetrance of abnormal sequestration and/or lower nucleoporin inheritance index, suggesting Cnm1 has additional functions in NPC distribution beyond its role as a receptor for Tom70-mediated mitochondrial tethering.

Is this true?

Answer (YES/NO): NO